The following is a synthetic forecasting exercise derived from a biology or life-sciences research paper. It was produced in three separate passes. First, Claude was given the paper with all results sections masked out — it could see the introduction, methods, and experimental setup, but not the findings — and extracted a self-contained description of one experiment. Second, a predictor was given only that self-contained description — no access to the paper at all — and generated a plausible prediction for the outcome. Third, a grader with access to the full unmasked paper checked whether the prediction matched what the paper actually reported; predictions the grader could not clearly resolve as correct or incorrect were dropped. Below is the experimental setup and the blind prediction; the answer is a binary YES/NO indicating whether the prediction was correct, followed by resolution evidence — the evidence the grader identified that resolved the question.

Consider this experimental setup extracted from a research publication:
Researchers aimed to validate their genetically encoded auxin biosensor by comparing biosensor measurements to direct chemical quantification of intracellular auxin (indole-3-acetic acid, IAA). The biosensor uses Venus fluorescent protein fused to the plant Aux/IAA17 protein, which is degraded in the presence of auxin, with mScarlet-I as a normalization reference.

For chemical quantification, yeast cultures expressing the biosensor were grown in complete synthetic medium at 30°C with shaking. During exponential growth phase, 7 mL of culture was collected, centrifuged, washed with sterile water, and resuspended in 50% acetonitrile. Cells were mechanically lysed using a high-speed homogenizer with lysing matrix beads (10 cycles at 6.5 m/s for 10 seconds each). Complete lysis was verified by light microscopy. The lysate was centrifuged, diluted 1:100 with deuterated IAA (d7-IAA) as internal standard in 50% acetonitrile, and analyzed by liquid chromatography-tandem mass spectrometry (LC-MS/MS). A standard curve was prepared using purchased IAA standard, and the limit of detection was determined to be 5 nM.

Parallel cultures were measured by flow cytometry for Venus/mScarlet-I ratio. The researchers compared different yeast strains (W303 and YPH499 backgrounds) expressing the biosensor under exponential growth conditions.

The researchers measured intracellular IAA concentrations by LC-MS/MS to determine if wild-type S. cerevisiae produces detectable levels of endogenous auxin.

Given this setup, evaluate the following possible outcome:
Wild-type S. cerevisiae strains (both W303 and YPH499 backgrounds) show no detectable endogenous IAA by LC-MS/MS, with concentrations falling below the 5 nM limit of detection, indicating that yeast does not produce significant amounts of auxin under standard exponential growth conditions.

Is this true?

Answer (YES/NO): NO